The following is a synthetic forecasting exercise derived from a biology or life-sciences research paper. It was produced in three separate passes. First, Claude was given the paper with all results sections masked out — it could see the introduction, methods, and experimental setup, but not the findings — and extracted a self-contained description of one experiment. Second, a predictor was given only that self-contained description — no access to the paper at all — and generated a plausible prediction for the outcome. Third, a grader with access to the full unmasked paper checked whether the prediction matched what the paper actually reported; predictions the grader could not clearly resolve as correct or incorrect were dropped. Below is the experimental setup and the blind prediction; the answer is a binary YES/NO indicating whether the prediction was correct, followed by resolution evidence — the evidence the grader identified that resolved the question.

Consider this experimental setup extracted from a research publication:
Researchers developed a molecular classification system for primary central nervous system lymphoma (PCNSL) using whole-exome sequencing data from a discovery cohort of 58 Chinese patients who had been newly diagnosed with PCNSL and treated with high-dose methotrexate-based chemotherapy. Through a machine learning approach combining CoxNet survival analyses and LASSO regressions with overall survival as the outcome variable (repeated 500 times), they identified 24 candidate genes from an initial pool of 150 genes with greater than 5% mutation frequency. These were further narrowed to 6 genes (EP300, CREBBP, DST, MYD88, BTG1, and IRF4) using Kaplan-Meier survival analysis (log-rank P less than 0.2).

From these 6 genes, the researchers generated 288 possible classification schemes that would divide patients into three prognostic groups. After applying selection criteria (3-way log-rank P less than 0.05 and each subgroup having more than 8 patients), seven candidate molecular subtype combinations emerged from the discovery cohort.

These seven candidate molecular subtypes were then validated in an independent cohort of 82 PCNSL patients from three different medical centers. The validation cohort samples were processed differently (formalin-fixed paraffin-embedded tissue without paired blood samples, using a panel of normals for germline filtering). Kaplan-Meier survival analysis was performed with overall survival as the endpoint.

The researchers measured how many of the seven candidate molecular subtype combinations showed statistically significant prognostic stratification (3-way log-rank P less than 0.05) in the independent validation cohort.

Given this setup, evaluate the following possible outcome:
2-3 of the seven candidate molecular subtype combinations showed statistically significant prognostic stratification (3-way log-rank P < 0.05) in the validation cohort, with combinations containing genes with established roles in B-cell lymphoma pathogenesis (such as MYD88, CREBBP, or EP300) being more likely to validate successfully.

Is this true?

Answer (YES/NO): YES